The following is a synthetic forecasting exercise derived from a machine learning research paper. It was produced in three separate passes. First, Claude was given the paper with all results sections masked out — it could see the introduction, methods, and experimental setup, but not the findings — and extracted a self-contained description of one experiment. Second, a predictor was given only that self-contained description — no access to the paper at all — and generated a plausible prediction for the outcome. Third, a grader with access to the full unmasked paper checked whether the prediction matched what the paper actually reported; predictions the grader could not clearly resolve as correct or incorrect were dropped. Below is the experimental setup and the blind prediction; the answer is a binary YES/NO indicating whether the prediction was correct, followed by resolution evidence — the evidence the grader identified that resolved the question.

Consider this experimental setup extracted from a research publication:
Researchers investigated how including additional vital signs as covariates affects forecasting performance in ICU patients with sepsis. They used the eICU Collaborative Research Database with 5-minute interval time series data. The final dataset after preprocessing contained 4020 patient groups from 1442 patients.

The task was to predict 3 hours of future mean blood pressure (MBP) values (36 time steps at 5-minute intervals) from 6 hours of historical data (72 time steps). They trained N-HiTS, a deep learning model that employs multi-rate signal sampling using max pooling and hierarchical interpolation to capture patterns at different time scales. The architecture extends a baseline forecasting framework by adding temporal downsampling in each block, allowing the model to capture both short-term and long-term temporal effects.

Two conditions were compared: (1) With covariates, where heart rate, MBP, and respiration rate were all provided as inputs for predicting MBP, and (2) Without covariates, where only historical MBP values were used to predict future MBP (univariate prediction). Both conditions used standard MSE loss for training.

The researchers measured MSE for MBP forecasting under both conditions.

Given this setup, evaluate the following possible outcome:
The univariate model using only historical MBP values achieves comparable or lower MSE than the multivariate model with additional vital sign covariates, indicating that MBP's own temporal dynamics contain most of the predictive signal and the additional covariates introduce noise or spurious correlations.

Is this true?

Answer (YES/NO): YES